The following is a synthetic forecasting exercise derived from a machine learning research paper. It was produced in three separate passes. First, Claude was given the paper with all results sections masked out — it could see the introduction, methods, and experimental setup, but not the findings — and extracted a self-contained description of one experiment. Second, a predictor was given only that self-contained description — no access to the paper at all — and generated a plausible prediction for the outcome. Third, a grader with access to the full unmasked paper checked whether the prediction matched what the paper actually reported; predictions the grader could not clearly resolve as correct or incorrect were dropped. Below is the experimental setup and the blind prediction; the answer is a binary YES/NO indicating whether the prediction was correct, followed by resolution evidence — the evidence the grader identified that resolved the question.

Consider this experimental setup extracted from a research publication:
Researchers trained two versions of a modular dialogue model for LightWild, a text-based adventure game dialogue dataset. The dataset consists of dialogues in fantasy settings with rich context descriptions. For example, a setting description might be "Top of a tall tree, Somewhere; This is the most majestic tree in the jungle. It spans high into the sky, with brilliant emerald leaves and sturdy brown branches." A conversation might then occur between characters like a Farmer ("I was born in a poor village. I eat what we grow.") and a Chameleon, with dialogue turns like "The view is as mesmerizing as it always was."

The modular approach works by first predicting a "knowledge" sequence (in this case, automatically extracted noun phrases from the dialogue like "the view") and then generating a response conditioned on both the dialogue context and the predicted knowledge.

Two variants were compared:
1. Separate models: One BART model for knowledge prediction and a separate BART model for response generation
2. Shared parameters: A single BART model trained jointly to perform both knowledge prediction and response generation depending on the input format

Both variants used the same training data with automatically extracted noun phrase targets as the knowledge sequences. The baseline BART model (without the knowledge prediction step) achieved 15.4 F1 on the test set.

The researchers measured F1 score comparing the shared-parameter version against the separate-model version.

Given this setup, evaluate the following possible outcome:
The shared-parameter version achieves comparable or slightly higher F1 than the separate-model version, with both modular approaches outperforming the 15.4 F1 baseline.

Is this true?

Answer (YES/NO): NO